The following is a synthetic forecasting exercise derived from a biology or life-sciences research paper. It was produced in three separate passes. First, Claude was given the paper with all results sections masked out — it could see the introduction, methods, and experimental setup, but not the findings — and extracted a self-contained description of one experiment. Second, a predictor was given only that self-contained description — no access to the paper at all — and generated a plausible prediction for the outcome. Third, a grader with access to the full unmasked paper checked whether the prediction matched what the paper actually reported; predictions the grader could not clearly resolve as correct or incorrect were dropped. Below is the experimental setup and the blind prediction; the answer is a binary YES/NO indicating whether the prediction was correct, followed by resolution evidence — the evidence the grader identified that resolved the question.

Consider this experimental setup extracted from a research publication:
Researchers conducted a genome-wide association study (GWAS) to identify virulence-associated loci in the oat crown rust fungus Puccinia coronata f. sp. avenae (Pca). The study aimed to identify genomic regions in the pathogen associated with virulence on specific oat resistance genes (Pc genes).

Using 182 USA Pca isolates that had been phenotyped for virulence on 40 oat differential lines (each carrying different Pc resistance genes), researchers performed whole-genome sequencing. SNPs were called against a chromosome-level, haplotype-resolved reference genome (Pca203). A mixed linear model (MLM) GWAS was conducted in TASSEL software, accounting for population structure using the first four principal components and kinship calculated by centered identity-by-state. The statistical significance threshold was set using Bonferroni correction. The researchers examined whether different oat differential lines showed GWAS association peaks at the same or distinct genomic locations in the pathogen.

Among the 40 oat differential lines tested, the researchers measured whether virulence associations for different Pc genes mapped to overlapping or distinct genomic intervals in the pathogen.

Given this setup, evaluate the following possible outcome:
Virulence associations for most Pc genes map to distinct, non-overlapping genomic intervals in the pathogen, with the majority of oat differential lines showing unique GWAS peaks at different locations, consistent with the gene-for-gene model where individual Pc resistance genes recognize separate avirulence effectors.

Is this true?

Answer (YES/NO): NO